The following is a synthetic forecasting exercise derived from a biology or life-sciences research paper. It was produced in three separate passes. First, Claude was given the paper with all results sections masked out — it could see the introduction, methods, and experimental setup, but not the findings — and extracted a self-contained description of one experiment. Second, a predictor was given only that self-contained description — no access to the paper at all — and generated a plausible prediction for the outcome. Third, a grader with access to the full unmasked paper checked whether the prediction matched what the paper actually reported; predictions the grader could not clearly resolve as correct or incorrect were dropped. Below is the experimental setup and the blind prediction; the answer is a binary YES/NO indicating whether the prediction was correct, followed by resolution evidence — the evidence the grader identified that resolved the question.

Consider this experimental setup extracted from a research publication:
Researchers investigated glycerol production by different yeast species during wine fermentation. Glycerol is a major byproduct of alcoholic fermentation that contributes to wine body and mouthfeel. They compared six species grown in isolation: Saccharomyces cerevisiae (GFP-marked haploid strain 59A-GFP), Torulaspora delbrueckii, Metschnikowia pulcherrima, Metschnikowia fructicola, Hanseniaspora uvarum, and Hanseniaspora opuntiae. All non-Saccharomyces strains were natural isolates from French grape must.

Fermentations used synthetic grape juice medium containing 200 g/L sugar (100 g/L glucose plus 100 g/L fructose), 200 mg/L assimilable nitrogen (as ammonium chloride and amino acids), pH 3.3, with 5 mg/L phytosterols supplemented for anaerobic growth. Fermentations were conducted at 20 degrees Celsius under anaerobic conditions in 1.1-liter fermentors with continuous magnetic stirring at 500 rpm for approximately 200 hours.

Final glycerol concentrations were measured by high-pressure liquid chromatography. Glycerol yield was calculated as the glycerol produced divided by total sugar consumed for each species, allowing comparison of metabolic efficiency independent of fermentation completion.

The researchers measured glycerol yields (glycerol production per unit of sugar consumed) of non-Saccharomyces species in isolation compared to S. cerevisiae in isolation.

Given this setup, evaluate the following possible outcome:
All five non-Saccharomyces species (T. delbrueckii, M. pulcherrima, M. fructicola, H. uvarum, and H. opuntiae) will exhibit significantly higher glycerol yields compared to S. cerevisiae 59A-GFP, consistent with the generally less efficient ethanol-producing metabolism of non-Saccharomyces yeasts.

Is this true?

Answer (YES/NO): NO